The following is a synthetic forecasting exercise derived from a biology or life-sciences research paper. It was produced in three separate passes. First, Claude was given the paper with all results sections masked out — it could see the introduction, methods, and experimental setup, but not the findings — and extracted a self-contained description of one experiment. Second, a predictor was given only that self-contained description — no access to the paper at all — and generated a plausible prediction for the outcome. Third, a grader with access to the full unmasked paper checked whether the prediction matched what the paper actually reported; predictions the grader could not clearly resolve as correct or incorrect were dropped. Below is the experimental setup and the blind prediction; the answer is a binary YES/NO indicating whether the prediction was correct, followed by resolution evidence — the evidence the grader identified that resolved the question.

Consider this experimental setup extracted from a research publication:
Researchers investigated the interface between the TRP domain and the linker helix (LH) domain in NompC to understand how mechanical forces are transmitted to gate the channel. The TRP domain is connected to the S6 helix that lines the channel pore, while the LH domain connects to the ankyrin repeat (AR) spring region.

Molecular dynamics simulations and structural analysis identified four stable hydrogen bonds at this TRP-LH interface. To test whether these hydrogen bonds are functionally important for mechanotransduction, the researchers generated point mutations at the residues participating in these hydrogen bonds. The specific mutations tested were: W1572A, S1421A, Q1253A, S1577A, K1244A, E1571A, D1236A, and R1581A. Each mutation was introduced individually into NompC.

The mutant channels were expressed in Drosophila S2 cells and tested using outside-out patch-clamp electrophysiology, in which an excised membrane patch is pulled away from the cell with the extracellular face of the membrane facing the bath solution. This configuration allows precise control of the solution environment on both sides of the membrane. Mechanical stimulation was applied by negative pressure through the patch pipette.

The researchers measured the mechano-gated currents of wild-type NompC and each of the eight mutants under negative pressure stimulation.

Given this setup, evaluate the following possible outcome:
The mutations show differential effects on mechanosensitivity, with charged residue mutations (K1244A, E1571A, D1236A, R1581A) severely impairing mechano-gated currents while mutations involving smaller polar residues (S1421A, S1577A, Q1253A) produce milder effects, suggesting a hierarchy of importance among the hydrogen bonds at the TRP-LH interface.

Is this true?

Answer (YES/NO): NO